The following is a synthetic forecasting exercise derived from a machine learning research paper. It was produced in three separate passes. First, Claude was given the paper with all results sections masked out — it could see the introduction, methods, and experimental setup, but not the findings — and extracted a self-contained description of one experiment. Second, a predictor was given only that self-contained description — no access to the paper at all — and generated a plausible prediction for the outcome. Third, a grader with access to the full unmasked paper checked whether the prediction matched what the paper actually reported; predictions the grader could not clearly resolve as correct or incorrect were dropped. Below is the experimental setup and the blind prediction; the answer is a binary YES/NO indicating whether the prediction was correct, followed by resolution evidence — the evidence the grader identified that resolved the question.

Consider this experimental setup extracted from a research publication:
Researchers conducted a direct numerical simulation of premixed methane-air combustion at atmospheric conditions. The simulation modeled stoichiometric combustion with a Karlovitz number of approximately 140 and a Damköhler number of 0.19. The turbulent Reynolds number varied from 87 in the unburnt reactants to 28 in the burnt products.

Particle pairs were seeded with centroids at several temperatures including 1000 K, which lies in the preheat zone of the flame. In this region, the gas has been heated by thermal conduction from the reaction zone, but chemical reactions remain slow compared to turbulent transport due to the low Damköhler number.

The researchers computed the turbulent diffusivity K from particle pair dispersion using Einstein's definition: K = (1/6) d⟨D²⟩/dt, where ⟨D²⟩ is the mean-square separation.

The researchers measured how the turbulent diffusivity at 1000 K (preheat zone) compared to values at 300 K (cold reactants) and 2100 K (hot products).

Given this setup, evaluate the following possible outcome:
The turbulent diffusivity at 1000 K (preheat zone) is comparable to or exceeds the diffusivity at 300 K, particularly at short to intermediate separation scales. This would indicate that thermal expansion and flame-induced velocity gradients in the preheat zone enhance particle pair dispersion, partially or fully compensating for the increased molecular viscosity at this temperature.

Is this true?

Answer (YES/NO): NO